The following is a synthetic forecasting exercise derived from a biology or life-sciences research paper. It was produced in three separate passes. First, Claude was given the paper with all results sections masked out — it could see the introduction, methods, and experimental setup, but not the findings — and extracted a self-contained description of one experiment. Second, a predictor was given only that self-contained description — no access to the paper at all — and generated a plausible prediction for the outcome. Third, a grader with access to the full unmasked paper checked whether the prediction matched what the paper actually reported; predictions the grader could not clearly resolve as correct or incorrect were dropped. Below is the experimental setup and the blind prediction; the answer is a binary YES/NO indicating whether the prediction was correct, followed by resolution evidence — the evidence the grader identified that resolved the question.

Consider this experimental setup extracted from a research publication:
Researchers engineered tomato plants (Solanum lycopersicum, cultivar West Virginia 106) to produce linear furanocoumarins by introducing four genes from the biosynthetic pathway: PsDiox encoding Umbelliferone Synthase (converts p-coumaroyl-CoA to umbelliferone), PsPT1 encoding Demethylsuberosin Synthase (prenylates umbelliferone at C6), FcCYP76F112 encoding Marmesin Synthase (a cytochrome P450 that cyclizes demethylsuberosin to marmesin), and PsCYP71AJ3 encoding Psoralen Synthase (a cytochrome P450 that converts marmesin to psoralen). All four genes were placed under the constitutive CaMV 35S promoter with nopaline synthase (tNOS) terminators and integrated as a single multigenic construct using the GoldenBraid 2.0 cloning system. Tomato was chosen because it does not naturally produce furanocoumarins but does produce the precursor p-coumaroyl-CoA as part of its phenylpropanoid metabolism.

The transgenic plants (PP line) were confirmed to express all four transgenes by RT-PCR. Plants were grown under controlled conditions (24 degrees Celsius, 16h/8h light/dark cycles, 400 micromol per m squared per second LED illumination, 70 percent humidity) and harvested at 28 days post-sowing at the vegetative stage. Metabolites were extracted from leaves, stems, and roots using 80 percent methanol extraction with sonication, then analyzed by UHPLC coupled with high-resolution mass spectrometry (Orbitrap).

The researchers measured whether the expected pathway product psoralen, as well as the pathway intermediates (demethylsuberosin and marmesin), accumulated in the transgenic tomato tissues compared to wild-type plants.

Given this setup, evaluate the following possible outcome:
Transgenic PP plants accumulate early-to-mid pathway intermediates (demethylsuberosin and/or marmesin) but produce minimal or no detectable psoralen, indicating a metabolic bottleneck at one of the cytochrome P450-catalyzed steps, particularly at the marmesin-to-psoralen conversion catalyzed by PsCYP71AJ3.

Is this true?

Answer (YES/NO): NO